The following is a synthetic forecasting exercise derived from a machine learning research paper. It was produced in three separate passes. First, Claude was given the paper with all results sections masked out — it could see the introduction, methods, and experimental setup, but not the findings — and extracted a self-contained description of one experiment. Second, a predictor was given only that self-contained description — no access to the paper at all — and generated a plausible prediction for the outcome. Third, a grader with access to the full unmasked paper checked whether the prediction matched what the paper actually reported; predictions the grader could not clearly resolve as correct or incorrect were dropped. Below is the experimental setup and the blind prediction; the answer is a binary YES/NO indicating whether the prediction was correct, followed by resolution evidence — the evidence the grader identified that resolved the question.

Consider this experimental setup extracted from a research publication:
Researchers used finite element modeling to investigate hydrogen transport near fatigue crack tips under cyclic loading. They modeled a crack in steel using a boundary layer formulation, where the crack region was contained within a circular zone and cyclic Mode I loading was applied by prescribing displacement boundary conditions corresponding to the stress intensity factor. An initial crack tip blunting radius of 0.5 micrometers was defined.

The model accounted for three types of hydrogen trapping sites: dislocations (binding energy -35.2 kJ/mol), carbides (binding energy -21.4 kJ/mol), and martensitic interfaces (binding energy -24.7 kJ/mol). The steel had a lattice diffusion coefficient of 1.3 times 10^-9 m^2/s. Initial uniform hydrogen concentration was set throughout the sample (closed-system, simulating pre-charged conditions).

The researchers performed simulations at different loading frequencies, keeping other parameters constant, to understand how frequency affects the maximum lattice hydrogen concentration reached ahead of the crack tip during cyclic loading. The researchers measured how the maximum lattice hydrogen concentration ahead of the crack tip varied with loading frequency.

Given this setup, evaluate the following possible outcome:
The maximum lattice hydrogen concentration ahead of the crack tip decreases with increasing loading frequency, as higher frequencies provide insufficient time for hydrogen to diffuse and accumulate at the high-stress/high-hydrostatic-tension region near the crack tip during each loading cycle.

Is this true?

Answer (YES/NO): YES